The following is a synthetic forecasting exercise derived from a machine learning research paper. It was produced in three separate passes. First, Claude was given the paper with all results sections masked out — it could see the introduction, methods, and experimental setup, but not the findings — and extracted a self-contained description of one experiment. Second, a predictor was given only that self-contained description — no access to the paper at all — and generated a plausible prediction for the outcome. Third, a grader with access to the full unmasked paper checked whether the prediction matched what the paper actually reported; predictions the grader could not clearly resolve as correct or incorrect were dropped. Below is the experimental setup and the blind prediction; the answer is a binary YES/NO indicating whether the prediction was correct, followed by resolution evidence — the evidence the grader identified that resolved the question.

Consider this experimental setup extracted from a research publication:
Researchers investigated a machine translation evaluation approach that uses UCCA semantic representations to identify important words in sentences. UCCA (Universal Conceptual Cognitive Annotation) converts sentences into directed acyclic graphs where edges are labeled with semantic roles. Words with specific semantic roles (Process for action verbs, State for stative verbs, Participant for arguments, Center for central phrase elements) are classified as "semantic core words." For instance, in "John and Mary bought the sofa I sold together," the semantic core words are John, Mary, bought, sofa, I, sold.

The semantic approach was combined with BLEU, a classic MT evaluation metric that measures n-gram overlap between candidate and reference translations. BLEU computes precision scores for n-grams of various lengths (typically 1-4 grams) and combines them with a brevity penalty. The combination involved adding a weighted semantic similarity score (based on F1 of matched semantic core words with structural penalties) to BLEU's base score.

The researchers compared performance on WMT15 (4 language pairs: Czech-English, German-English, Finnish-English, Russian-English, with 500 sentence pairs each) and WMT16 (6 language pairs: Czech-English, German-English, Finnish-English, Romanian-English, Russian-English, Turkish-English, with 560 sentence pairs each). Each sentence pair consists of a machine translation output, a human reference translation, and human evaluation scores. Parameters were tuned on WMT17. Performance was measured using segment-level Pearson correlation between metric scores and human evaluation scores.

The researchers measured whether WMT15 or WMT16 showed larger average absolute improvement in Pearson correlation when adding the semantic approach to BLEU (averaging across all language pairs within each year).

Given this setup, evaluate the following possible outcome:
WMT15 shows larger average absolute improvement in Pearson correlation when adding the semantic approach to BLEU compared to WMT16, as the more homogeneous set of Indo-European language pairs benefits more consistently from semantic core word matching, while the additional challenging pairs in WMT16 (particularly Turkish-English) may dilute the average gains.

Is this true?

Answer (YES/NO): YES